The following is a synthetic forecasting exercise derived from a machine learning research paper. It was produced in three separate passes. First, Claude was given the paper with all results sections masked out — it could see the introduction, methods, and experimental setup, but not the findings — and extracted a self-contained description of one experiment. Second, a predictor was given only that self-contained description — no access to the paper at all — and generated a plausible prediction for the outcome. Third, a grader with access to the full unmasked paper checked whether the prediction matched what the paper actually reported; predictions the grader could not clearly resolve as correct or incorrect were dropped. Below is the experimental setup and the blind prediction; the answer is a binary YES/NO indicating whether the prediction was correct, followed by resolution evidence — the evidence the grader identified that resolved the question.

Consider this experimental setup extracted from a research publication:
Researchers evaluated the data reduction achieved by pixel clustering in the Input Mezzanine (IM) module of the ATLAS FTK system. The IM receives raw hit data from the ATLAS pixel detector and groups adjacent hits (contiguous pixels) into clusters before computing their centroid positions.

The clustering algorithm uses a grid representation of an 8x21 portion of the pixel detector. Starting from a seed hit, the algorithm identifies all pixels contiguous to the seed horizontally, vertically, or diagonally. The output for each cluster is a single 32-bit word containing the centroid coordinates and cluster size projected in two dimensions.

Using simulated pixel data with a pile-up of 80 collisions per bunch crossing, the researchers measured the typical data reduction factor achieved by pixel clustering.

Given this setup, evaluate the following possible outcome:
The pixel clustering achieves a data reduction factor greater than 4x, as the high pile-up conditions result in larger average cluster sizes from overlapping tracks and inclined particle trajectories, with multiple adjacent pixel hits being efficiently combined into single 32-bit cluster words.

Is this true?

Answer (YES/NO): NO